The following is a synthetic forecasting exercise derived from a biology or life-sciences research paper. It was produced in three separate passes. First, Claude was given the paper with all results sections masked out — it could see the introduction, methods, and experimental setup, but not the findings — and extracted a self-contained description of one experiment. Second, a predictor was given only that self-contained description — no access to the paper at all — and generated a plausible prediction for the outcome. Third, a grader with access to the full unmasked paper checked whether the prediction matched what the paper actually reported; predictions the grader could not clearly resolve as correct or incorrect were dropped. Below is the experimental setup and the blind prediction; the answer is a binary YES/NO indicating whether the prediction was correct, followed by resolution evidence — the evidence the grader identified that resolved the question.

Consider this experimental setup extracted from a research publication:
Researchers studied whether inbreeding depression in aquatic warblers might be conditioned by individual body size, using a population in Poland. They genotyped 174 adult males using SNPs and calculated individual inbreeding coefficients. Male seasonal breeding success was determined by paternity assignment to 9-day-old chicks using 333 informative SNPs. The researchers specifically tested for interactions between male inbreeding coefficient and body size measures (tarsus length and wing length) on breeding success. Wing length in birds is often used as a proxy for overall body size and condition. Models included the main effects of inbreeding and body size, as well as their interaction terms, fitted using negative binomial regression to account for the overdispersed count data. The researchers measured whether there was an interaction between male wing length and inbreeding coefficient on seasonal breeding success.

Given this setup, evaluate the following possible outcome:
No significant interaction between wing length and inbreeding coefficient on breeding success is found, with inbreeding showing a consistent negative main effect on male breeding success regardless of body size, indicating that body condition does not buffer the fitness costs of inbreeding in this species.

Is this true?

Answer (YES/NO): NO